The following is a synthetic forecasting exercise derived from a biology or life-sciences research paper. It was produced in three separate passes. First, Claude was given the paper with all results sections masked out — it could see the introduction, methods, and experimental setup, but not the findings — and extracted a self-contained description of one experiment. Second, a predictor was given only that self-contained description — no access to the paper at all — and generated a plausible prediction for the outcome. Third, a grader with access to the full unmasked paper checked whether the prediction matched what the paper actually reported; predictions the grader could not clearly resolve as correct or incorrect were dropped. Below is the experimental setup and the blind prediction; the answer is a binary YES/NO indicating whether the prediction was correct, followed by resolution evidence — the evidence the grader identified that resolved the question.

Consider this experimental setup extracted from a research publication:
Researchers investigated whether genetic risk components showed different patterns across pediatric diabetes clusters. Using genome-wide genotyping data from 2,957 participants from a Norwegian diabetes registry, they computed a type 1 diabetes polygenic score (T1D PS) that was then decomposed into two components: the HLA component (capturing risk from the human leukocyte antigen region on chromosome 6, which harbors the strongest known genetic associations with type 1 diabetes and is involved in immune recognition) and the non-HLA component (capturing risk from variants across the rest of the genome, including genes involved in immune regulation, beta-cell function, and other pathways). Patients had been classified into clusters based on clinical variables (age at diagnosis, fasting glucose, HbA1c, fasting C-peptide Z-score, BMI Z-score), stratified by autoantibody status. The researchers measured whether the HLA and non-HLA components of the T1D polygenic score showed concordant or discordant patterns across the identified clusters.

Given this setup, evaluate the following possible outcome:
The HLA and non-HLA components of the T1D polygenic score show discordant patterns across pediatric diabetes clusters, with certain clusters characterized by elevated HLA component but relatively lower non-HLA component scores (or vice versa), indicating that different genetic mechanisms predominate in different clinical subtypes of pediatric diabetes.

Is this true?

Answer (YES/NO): NO